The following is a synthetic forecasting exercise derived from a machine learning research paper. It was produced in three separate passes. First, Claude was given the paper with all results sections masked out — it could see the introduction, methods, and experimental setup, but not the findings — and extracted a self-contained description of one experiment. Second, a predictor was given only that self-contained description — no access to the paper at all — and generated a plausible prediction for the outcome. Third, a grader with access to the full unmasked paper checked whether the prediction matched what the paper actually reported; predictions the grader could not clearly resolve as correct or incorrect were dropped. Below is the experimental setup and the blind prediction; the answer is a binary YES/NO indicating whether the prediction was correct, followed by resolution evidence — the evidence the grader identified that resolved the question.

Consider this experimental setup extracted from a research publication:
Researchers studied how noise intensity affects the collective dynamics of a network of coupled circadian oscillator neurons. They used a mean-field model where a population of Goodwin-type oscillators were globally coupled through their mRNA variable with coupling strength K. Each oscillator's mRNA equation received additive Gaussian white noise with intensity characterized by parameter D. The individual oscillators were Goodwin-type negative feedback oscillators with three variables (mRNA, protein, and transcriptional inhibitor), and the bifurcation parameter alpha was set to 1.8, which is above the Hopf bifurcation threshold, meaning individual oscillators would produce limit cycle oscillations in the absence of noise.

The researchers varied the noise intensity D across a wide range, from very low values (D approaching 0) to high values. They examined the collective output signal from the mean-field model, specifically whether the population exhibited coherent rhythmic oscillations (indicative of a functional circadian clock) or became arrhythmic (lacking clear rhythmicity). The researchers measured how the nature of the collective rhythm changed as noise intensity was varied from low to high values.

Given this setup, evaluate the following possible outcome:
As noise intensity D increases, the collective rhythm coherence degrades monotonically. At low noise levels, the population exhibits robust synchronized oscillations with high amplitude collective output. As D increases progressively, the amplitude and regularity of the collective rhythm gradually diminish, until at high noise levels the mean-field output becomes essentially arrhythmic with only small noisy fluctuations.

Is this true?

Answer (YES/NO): NO